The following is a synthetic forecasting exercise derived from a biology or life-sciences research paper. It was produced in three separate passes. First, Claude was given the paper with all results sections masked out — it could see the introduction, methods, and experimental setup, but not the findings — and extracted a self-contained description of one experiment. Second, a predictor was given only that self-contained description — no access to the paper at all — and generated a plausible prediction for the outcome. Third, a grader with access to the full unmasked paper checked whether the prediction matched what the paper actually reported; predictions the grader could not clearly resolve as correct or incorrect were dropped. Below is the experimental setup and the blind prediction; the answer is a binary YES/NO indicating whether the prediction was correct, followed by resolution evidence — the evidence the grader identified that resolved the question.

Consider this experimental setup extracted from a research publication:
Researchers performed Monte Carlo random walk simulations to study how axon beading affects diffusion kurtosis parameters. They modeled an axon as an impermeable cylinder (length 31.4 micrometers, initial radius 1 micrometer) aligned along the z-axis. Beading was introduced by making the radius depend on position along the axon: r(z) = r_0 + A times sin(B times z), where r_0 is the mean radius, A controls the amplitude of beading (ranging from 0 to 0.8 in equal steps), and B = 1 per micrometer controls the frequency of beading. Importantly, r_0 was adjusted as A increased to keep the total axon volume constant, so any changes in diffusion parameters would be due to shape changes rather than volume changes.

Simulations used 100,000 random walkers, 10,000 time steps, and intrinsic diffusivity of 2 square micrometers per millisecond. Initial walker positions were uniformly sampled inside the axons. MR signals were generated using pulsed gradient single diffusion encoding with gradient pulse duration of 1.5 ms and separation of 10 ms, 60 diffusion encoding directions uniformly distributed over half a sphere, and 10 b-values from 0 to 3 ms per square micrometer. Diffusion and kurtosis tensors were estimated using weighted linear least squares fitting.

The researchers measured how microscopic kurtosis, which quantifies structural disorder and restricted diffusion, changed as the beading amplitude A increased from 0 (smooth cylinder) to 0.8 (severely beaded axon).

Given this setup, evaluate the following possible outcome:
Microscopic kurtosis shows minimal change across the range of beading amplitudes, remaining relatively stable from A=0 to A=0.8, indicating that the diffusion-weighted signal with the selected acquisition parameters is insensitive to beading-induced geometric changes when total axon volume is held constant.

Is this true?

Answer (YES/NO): NO